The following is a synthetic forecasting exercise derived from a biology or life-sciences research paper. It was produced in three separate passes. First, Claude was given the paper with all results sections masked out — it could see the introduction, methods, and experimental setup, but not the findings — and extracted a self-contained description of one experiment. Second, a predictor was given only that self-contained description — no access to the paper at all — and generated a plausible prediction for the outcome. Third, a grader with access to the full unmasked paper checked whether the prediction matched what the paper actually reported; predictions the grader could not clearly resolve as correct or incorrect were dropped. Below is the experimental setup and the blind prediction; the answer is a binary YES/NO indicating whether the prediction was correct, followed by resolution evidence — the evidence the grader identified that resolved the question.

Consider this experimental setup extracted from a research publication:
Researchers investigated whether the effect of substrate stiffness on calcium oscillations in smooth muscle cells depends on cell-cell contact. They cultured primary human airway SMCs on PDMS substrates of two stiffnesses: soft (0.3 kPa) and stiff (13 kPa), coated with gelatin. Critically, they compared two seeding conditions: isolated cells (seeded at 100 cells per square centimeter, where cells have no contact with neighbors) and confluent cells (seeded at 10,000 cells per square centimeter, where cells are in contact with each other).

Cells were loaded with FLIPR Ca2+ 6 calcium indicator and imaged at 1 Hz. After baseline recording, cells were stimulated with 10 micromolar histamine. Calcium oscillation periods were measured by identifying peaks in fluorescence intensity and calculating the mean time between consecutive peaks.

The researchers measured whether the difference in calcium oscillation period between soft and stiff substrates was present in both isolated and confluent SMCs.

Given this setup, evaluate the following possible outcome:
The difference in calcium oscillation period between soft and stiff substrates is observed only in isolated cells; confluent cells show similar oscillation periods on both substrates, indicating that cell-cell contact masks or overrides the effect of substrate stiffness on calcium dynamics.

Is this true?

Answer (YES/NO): NO